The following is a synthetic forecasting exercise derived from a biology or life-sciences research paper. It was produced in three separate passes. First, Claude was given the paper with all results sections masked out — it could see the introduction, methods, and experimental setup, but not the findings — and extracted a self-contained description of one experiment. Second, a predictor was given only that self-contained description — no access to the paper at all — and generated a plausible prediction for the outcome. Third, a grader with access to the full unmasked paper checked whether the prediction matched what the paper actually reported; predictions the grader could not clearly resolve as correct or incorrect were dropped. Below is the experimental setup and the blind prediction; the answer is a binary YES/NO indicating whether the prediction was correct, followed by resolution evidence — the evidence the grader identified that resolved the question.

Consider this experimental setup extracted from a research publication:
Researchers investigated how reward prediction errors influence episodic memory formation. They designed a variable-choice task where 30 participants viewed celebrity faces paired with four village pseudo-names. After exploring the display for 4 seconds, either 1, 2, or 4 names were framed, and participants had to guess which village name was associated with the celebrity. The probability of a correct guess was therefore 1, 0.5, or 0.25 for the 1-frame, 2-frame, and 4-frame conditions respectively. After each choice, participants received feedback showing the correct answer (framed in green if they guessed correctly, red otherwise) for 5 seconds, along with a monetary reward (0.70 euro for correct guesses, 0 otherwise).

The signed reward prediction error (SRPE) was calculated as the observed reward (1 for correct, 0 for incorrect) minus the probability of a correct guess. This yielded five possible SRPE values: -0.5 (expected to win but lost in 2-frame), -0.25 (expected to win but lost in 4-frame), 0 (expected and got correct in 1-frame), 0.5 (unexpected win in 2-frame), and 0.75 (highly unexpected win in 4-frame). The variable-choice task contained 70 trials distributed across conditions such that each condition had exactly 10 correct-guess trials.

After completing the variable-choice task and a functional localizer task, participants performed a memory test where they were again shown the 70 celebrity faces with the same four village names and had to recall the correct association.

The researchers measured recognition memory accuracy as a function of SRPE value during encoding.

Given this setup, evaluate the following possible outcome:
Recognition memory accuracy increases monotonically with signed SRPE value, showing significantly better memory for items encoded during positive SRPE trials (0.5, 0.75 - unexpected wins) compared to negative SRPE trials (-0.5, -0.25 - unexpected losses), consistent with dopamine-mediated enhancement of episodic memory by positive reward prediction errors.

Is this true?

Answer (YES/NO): YES